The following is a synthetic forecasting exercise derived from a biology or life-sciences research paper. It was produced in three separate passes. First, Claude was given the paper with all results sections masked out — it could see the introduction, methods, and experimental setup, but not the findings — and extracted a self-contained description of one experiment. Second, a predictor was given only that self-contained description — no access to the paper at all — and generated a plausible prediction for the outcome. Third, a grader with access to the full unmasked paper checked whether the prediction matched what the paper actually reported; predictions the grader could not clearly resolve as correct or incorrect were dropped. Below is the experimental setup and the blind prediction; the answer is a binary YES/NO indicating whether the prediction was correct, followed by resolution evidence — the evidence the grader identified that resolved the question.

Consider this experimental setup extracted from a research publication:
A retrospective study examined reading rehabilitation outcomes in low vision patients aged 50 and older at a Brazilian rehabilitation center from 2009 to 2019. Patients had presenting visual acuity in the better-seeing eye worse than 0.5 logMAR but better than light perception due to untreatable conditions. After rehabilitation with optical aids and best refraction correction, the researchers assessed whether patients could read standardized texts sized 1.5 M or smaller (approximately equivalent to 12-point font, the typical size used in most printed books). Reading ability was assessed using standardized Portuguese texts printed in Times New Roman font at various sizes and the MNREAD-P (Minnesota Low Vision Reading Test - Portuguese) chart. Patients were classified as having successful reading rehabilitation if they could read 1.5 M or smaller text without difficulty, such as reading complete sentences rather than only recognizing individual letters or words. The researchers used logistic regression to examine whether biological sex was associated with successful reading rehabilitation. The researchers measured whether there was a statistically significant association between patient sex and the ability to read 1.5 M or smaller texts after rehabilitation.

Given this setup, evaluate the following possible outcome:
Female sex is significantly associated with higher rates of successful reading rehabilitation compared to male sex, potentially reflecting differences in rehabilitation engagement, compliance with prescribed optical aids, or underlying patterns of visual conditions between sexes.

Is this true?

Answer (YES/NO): YES